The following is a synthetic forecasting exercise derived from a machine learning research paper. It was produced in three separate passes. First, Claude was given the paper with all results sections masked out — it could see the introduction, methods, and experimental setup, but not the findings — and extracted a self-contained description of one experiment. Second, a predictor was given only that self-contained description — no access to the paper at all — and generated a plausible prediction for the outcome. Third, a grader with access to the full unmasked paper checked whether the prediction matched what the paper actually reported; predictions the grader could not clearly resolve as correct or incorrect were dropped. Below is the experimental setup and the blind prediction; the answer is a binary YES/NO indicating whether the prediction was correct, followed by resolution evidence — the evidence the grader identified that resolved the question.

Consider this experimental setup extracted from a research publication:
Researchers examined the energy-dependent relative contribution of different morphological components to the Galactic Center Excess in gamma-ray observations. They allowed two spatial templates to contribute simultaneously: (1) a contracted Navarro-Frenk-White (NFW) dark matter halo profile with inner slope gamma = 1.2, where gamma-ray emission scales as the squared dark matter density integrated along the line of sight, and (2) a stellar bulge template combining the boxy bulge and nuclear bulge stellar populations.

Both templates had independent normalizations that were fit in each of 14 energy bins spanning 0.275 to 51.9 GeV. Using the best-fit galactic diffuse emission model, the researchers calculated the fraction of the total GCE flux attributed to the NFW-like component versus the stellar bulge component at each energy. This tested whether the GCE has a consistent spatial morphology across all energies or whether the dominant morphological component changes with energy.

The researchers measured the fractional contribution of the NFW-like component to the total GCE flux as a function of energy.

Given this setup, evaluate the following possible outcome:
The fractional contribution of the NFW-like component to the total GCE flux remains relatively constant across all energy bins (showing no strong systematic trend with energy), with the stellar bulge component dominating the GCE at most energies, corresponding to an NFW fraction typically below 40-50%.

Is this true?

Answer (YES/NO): NO